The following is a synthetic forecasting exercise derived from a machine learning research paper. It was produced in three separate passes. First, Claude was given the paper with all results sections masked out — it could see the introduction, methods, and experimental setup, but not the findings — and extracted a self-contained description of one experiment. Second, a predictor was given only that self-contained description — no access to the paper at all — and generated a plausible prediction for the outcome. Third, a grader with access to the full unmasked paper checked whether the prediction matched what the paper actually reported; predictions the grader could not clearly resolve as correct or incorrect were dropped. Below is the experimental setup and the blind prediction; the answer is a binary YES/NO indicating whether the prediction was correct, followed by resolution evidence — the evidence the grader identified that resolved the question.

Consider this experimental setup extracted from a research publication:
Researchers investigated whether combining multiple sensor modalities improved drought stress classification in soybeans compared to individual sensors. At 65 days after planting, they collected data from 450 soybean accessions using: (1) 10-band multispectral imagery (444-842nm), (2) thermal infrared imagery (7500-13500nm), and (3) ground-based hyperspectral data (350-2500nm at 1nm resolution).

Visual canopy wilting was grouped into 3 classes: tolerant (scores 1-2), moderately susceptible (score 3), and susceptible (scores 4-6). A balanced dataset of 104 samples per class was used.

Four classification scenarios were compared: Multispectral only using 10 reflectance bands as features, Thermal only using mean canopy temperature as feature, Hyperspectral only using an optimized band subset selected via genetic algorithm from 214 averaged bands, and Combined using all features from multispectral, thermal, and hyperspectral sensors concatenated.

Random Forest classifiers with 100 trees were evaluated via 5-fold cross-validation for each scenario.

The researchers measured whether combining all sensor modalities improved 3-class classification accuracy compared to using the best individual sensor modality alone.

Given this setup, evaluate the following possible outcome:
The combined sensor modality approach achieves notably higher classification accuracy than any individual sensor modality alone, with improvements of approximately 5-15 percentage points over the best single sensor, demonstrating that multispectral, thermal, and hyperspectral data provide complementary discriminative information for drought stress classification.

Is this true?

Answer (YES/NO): YES